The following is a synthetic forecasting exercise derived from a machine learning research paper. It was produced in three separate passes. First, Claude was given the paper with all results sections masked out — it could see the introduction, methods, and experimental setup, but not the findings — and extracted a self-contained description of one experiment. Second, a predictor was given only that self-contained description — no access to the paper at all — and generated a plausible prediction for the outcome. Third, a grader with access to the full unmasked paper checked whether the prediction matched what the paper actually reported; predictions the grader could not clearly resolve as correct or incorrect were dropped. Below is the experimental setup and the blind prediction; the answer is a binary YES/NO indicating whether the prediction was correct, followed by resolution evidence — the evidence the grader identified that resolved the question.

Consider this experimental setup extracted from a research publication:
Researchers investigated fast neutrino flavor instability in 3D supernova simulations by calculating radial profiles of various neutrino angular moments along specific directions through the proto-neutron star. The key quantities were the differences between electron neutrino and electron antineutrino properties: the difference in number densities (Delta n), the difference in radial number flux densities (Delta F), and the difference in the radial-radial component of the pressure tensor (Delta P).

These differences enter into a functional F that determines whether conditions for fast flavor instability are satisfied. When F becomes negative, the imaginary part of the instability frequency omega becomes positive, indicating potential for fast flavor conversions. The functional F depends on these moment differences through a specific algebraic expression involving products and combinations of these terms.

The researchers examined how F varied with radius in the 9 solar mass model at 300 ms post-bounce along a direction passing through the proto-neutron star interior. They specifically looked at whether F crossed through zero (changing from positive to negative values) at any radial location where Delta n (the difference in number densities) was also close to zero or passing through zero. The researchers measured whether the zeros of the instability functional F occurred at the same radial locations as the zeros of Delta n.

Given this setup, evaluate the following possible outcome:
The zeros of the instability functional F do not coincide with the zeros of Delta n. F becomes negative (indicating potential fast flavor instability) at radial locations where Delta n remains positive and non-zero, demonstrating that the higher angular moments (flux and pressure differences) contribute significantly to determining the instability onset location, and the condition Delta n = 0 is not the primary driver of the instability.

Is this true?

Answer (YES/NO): NO